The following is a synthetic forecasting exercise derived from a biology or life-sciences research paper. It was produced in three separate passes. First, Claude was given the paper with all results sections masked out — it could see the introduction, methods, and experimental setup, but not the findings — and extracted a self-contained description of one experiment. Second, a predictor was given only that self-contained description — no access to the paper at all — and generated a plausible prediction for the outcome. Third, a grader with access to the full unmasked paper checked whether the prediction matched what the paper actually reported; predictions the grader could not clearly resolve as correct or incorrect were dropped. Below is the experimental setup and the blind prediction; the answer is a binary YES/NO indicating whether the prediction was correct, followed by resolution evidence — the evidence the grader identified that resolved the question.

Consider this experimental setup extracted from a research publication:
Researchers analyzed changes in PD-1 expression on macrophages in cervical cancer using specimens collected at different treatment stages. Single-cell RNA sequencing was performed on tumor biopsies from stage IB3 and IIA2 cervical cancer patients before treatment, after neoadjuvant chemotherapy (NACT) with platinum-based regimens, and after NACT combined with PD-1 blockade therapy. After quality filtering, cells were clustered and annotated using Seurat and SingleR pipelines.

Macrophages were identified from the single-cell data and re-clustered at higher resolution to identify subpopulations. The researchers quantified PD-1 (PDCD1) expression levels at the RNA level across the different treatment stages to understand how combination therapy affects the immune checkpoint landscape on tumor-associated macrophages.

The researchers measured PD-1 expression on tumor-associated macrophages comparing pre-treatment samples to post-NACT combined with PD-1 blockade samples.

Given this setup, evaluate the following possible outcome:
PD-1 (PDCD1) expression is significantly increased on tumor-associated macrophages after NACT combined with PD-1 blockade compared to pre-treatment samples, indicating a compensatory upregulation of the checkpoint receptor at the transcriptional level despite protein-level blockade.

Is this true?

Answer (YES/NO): NO